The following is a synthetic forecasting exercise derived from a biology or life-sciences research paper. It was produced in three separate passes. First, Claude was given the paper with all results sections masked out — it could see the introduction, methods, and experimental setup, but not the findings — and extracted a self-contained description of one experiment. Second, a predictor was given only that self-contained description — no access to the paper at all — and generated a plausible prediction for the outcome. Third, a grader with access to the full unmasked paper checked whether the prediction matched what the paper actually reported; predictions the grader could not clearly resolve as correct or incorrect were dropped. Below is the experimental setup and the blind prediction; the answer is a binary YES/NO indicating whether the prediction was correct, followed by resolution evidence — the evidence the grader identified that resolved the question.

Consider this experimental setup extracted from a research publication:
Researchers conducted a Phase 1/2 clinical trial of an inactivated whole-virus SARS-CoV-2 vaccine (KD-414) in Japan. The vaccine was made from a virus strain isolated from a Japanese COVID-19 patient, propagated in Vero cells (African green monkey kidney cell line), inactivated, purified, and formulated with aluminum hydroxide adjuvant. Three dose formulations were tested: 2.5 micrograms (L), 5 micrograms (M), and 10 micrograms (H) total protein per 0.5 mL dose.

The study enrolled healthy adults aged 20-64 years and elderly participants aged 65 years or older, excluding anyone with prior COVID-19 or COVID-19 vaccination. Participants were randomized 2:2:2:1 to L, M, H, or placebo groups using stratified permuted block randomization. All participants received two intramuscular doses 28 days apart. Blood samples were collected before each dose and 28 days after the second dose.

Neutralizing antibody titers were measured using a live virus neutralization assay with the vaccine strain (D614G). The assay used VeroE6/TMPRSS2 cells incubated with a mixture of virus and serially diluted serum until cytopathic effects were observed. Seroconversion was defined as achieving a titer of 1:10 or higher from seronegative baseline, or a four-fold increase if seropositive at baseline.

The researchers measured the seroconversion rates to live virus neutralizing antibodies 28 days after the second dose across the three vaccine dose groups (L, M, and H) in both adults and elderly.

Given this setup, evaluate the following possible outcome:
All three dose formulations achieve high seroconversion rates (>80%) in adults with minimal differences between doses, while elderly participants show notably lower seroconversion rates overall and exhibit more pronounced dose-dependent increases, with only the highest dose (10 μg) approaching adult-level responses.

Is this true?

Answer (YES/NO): NO